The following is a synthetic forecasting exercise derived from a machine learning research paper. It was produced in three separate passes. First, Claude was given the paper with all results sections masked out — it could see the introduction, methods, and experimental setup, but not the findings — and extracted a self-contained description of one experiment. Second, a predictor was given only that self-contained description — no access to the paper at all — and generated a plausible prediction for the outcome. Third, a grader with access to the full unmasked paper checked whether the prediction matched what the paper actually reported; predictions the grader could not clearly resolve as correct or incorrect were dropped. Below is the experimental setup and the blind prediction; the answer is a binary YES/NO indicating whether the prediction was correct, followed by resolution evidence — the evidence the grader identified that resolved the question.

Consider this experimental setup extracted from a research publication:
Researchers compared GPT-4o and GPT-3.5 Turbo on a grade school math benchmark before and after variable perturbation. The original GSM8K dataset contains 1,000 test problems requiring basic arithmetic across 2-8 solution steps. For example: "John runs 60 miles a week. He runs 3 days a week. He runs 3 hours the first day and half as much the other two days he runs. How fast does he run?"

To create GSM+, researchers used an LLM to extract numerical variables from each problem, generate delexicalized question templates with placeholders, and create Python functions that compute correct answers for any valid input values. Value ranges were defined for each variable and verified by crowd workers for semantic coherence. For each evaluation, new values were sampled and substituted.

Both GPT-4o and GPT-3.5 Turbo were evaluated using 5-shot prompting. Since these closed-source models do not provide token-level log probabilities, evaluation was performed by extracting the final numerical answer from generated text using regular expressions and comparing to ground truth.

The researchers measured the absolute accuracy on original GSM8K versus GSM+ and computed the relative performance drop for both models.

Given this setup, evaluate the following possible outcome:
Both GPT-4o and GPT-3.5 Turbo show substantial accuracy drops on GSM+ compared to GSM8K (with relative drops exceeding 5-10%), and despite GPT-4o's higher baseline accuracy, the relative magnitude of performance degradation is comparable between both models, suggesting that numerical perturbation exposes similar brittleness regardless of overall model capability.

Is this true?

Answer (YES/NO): NO